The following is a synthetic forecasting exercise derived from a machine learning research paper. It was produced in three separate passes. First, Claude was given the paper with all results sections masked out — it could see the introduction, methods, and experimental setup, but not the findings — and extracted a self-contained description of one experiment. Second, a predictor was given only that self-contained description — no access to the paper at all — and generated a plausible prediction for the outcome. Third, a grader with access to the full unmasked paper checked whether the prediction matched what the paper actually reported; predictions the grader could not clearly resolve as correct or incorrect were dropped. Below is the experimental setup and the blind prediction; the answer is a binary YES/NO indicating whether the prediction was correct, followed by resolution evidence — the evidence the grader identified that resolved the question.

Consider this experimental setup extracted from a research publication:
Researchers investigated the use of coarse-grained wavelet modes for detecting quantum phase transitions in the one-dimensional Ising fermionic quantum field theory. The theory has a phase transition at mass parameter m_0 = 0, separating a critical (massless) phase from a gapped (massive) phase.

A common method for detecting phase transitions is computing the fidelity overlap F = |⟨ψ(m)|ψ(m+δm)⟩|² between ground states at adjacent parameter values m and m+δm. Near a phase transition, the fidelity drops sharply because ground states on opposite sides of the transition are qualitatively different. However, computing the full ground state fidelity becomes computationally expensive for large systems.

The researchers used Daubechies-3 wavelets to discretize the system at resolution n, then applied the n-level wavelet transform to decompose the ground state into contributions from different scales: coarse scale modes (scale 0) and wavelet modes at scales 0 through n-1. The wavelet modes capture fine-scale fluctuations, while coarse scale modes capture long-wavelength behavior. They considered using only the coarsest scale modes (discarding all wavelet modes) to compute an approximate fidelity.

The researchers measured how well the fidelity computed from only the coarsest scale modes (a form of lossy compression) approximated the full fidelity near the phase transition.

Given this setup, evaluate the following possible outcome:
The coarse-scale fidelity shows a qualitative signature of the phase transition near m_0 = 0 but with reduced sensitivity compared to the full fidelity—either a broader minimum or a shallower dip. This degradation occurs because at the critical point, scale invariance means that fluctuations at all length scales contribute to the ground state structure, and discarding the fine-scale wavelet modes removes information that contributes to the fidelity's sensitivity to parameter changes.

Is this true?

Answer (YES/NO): NO